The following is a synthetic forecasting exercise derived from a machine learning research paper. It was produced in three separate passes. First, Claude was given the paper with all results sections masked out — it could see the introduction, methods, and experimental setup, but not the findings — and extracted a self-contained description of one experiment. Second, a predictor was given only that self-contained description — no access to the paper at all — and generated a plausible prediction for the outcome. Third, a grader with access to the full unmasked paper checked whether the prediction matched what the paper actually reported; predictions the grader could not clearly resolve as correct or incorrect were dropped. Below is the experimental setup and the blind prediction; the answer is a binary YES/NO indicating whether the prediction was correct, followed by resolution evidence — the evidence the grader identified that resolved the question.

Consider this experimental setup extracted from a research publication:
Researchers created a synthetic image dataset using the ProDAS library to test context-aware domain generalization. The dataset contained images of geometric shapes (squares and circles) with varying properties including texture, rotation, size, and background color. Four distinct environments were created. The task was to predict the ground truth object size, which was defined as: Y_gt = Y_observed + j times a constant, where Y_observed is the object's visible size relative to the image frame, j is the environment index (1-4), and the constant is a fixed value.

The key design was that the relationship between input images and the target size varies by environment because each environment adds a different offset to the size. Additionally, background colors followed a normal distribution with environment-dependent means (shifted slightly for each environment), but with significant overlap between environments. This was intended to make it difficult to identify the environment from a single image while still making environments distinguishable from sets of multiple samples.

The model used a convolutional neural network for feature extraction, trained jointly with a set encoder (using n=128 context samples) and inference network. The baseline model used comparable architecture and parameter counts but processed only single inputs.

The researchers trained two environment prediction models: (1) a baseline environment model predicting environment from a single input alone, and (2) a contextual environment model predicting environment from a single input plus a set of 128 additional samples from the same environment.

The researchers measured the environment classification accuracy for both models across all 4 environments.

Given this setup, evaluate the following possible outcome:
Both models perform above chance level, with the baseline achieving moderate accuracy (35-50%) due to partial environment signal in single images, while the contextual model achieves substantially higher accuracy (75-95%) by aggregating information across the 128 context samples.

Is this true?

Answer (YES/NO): NO